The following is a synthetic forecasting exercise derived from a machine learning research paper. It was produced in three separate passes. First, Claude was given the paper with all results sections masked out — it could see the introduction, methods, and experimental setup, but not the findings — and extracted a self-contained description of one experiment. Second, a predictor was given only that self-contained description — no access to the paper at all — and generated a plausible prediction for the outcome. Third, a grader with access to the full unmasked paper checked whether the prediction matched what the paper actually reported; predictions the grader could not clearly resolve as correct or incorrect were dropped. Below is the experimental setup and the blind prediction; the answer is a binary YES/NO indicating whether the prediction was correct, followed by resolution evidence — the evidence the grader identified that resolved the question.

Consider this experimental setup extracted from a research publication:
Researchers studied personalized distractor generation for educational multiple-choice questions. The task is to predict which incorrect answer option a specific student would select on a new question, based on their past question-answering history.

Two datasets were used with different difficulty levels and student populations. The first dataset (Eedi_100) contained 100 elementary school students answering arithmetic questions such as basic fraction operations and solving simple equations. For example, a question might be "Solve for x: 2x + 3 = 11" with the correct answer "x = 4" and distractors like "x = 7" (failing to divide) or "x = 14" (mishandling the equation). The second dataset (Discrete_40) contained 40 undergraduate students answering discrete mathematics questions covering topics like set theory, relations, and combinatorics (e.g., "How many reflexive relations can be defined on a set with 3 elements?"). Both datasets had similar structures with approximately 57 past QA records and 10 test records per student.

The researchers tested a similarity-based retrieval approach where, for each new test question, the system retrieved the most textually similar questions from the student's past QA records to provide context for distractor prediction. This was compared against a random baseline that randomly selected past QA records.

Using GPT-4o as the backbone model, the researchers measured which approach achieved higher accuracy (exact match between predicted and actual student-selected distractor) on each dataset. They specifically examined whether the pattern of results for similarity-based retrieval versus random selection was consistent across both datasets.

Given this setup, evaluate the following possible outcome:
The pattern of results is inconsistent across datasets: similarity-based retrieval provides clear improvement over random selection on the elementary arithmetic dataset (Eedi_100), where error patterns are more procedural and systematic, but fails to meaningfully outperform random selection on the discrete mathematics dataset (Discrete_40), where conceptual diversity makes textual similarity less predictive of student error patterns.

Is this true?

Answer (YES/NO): YES